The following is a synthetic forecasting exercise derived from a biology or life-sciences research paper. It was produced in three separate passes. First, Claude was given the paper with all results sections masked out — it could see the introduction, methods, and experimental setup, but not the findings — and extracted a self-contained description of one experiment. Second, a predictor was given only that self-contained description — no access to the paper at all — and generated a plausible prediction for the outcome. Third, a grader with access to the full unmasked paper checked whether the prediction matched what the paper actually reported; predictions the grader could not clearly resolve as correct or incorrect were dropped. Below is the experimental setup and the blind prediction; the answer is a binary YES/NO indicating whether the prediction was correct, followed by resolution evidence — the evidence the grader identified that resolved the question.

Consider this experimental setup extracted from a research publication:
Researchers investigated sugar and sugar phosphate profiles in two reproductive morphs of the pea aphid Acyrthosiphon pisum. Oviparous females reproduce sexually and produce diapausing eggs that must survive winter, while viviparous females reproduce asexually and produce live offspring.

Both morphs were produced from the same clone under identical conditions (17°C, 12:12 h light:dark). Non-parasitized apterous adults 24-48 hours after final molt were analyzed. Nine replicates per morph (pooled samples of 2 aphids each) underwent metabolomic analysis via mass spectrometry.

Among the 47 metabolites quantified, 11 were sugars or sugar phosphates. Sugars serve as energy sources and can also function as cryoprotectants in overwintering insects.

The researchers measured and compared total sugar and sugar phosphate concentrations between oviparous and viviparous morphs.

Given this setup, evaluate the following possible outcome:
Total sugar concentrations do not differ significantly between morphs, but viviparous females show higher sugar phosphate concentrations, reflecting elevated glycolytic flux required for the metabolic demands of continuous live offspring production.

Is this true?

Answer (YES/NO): NO